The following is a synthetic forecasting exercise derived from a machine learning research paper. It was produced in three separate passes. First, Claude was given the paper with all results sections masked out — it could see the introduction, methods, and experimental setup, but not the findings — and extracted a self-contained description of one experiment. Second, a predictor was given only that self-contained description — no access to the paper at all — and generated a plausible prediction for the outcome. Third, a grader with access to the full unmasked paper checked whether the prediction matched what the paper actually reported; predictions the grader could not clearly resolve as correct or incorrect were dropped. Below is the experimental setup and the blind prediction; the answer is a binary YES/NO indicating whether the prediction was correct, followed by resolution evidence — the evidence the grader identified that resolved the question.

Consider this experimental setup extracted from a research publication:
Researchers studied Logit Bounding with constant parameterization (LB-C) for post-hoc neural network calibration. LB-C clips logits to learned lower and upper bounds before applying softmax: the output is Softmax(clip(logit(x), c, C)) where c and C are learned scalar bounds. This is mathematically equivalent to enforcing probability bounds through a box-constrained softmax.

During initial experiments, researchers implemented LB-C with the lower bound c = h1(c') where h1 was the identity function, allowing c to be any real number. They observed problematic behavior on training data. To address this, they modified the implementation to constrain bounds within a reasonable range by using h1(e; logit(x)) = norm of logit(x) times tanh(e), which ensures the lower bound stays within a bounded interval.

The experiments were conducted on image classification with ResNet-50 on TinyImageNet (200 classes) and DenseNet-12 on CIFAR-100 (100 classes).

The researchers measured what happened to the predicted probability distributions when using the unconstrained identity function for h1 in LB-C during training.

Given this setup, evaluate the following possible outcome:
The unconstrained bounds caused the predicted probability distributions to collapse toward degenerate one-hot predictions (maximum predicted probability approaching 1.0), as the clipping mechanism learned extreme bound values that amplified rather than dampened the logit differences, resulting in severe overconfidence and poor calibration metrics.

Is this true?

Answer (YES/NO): NO